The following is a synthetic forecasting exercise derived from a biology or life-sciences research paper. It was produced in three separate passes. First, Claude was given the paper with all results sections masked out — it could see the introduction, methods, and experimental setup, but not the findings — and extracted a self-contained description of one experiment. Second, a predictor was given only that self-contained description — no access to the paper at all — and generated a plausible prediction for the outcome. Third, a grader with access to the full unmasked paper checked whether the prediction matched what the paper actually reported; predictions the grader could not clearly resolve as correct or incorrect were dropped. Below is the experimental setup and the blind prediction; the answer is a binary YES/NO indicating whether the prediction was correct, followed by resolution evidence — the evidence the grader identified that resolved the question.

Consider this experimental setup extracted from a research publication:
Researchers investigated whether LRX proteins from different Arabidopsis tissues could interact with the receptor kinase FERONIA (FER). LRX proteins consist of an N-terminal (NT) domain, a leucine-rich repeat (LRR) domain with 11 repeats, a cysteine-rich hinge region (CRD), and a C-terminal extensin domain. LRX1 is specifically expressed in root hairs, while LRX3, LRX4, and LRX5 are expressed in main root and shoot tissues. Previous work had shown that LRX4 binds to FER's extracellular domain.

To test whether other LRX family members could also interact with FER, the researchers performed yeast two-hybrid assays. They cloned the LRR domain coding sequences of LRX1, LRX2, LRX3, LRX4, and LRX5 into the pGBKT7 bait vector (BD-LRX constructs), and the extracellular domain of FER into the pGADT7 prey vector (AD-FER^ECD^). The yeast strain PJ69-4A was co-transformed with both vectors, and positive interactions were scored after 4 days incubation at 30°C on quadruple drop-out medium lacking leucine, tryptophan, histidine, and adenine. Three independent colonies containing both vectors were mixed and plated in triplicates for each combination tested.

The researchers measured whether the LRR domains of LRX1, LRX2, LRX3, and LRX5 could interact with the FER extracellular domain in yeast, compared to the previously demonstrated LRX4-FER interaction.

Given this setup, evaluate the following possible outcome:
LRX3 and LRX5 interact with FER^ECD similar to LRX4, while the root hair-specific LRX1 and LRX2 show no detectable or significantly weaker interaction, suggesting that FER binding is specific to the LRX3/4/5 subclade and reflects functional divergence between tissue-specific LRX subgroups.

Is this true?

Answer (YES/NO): NO